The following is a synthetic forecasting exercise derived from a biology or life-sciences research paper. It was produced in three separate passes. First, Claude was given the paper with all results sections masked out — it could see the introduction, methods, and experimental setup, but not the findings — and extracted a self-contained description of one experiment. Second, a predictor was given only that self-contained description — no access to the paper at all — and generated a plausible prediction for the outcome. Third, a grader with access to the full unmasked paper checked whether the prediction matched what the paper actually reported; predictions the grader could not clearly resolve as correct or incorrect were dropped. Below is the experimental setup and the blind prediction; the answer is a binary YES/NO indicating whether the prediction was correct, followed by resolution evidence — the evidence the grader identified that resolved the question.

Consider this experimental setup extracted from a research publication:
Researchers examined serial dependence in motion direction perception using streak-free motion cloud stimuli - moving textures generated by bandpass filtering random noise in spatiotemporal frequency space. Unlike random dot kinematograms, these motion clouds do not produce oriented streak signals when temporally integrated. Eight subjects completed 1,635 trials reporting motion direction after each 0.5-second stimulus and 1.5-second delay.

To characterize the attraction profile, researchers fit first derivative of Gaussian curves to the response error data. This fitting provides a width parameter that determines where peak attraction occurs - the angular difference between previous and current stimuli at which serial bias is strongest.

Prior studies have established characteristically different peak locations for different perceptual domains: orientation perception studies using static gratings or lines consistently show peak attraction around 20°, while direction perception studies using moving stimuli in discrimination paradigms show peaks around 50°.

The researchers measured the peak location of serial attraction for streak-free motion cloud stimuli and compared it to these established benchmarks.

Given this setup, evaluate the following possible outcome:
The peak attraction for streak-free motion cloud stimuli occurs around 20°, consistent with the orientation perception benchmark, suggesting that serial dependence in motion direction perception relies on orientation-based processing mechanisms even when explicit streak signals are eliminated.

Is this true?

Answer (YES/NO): YES